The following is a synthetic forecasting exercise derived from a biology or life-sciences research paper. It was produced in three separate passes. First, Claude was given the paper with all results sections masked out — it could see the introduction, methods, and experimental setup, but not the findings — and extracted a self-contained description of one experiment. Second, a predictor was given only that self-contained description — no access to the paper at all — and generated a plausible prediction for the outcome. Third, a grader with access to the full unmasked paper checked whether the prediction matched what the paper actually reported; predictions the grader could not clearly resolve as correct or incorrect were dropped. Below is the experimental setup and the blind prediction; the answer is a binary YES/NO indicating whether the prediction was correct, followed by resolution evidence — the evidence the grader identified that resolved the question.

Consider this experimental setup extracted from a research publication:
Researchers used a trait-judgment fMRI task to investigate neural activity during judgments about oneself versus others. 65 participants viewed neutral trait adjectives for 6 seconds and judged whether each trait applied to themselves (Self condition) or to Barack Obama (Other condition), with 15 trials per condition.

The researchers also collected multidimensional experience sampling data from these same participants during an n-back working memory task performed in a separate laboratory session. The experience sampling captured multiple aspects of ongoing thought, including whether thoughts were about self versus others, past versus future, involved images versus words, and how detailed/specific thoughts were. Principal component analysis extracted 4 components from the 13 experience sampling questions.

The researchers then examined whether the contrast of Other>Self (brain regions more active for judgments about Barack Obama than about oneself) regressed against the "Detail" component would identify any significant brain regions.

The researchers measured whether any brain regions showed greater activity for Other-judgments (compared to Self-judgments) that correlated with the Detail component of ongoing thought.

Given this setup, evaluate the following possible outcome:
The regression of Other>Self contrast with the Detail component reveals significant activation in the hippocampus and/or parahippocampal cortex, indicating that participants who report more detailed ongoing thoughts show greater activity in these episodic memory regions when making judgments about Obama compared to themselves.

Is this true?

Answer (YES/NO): NO